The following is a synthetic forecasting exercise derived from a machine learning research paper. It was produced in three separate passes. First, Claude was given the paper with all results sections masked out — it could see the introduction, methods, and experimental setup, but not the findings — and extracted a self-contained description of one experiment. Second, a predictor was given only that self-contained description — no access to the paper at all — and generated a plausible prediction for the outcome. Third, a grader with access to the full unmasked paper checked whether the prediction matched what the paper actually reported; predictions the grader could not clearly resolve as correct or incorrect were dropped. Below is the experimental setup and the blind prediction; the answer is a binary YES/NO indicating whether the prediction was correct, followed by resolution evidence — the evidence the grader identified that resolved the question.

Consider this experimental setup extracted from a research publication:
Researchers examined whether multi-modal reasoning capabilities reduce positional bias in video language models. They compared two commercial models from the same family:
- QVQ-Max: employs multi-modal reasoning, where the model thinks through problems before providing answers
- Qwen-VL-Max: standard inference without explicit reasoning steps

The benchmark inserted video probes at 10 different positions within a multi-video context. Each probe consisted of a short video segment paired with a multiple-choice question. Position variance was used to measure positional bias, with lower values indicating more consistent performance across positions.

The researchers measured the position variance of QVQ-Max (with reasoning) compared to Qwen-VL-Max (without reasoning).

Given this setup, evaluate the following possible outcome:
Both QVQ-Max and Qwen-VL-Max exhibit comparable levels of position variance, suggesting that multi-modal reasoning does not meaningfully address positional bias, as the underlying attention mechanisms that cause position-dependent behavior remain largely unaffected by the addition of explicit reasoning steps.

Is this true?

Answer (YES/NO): NO